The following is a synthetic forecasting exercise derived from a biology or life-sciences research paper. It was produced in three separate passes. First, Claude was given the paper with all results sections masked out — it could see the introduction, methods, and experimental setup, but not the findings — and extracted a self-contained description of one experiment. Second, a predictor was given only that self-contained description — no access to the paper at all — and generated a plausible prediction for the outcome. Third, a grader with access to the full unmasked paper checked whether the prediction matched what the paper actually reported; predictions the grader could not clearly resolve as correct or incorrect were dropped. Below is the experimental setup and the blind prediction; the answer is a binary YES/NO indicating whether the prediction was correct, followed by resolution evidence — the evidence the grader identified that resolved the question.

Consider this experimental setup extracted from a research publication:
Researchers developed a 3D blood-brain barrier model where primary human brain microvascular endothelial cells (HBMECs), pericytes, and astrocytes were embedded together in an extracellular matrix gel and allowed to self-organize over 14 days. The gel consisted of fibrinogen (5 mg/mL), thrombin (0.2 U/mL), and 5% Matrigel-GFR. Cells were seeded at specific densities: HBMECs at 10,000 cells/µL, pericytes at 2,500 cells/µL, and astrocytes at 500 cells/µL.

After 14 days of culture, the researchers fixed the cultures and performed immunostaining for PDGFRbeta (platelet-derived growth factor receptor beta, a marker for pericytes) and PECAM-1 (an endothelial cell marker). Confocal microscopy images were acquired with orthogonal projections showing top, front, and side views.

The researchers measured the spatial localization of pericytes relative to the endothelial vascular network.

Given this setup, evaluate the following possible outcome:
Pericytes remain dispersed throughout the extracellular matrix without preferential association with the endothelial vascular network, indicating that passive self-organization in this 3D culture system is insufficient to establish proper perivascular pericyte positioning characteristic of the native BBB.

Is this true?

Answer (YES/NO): NO